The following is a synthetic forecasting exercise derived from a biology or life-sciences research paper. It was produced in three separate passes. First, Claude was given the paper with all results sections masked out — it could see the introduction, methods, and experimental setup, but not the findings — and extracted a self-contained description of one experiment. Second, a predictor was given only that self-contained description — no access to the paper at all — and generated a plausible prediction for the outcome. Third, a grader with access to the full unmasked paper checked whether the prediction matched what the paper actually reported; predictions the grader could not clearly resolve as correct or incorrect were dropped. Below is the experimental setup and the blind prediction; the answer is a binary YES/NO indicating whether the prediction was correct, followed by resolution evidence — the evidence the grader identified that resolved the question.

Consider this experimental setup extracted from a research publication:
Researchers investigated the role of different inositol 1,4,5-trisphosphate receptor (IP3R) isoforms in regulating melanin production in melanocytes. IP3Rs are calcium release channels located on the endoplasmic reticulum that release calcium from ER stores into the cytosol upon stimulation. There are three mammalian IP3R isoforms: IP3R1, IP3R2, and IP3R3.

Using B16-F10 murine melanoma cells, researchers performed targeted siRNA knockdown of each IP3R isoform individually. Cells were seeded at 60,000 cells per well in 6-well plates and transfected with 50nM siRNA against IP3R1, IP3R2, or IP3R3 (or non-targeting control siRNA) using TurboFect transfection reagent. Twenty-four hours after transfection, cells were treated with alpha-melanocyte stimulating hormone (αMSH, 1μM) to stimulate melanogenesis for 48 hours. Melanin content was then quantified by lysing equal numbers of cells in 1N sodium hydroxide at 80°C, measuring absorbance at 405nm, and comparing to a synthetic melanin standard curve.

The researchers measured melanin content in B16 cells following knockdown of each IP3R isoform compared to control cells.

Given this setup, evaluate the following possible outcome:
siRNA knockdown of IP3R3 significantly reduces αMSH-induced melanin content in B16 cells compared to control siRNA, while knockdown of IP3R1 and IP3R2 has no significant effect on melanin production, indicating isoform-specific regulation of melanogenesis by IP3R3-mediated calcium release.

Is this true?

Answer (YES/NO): NO